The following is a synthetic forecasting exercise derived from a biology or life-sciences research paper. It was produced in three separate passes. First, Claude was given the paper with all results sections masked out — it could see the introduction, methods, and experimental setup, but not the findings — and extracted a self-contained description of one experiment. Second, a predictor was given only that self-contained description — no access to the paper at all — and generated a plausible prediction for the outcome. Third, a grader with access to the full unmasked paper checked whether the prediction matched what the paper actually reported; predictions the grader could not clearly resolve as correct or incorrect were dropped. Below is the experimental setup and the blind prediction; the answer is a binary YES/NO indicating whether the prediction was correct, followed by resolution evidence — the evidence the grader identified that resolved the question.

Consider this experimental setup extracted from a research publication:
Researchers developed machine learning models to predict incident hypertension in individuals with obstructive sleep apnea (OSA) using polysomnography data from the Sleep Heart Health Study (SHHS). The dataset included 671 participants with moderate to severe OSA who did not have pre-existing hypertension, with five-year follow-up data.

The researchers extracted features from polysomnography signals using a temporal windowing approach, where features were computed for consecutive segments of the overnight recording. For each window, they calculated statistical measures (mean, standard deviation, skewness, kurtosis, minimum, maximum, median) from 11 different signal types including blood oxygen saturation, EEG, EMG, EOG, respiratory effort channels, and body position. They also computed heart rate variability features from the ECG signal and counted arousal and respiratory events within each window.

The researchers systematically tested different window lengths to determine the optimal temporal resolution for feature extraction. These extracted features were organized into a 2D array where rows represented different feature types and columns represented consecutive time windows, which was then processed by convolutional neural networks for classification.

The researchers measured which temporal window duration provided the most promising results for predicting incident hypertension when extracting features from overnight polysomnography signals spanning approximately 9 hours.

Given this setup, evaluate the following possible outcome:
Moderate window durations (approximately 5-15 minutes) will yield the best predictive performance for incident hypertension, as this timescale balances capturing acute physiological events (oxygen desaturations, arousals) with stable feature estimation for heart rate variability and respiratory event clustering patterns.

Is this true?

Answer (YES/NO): YES